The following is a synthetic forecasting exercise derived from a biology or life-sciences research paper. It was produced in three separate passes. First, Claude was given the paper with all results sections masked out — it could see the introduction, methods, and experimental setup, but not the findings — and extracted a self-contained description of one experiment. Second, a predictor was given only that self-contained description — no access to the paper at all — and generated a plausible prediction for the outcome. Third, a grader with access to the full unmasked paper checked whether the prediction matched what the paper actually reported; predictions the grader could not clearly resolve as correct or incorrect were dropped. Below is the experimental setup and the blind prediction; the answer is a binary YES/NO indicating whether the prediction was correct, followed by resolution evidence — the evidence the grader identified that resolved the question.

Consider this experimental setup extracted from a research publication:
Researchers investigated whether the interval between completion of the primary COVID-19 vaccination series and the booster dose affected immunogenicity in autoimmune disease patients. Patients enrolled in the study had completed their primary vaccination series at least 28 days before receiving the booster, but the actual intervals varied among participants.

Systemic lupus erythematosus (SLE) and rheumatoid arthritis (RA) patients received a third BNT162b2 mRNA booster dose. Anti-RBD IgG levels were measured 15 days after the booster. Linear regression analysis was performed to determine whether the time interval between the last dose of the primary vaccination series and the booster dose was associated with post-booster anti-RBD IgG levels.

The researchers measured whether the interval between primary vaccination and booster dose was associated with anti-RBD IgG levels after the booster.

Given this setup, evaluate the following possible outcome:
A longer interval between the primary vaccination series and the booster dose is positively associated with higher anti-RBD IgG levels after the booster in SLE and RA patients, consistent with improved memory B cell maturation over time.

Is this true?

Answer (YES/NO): NO